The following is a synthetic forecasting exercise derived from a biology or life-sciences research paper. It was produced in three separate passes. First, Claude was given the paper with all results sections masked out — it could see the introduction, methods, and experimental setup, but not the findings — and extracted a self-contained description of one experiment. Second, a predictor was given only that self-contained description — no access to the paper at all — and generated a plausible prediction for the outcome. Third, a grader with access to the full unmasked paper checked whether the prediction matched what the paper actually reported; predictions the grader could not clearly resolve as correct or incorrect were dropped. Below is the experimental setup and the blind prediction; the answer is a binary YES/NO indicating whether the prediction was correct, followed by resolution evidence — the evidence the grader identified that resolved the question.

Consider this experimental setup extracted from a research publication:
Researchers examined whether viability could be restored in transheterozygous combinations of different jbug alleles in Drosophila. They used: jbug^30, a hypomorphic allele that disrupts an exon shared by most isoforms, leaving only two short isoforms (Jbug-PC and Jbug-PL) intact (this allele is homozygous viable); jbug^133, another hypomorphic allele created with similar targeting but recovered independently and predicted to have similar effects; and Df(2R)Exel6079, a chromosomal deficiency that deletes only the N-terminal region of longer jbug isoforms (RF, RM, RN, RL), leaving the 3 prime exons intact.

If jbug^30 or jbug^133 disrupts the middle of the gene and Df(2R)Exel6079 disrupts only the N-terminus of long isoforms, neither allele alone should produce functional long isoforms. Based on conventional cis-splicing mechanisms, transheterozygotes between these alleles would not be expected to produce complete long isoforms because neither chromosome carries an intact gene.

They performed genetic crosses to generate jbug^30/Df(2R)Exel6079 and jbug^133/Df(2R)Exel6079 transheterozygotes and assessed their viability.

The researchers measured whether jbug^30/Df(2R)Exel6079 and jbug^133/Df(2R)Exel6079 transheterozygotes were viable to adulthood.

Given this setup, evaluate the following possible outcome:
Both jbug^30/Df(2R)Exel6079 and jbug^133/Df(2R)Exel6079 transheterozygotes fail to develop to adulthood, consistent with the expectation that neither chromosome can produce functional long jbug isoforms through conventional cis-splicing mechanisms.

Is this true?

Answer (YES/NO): NO